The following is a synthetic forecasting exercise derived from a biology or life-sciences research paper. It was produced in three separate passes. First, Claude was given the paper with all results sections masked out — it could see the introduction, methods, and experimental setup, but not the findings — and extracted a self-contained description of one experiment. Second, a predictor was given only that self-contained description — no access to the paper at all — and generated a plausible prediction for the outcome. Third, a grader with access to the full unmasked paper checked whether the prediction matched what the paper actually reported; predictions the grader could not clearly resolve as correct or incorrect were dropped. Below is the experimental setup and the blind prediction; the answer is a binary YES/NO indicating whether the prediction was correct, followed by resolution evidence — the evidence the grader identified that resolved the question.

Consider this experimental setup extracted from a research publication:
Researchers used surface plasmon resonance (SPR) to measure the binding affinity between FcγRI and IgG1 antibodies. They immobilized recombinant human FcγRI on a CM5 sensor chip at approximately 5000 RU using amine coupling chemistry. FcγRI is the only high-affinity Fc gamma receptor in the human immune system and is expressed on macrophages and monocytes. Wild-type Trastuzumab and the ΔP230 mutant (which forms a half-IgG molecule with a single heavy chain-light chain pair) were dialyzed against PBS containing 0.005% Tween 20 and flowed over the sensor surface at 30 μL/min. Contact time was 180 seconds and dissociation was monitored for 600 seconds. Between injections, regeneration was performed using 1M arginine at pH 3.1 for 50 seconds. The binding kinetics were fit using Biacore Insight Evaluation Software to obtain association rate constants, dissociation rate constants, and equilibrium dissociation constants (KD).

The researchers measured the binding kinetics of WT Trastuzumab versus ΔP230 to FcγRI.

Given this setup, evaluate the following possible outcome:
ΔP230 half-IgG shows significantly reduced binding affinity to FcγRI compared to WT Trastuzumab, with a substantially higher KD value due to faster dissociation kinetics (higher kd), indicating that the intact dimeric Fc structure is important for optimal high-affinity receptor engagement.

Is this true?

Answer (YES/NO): NO